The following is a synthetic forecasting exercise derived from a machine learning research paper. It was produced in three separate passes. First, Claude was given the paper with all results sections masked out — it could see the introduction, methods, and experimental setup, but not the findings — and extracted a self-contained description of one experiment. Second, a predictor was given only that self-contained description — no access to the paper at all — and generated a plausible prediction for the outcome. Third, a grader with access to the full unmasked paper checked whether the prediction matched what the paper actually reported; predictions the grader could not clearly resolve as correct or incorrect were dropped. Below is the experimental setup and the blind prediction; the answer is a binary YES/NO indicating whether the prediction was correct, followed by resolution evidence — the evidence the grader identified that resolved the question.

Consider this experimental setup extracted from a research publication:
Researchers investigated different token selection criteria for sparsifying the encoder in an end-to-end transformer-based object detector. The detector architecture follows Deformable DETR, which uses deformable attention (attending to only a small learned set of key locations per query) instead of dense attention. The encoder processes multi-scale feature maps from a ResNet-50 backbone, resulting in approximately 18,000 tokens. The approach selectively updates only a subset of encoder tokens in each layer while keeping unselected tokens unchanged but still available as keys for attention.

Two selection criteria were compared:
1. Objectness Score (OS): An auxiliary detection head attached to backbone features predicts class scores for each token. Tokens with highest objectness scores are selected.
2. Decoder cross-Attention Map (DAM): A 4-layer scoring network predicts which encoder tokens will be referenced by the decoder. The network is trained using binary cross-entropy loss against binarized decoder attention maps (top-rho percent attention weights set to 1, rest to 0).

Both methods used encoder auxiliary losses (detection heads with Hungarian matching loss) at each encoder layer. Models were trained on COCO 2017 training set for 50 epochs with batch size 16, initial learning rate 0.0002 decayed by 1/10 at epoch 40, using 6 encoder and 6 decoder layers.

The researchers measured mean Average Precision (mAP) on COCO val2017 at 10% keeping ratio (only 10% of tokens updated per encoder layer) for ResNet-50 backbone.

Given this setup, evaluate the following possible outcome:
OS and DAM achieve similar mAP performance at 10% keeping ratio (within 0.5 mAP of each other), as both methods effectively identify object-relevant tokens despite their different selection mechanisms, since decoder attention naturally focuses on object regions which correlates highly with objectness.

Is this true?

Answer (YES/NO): NO